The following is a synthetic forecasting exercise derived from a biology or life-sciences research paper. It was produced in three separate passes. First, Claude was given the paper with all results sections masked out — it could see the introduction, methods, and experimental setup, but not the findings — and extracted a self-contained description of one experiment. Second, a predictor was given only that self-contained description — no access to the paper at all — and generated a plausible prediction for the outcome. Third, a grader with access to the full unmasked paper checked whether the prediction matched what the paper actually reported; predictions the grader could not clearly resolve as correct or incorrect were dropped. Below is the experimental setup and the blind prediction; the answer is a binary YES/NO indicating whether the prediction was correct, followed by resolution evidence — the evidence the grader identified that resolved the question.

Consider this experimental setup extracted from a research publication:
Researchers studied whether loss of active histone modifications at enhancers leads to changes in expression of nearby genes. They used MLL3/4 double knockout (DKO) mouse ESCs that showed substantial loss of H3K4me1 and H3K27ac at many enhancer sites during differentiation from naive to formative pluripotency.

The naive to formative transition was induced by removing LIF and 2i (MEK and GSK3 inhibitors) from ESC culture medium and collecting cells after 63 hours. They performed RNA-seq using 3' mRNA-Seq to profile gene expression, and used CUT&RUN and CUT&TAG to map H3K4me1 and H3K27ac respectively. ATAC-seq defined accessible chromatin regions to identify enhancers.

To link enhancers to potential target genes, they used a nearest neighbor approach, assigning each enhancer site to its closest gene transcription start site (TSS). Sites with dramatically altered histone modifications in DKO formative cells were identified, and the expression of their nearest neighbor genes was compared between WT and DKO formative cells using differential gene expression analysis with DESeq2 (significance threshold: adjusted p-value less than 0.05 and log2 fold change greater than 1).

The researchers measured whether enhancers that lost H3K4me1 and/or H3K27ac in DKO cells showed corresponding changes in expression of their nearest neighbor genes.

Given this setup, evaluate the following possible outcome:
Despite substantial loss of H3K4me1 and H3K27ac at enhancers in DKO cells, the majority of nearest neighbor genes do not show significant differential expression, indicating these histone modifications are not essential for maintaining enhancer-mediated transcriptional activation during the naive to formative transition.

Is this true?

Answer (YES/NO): YES